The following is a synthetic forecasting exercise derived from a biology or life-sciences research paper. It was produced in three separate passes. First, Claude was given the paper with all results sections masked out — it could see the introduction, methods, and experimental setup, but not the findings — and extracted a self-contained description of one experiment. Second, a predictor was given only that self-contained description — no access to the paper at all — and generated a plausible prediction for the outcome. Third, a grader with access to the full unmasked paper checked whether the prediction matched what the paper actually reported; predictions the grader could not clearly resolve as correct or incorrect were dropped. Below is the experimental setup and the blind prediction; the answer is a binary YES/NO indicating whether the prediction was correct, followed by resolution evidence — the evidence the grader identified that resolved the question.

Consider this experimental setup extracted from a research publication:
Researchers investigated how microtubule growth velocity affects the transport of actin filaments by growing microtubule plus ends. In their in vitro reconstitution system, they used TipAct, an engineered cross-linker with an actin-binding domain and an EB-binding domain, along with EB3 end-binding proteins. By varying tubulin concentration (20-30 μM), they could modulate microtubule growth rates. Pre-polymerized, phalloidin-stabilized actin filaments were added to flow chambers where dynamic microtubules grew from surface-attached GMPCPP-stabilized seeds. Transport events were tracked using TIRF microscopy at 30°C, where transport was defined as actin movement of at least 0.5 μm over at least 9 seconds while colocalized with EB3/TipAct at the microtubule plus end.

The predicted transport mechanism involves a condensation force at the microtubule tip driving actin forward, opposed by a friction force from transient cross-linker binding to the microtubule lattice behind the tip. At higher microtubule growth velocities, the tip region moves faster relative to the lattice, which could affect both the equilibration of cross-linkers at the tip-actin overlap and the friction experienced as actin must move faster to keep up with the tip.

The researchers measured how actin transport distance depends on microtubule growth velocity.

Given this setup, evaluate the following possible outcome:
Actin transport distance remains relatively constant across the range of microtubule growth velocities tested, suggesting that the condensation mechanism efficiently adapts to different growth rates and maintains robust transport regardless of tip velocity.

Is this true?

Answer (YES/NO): NO